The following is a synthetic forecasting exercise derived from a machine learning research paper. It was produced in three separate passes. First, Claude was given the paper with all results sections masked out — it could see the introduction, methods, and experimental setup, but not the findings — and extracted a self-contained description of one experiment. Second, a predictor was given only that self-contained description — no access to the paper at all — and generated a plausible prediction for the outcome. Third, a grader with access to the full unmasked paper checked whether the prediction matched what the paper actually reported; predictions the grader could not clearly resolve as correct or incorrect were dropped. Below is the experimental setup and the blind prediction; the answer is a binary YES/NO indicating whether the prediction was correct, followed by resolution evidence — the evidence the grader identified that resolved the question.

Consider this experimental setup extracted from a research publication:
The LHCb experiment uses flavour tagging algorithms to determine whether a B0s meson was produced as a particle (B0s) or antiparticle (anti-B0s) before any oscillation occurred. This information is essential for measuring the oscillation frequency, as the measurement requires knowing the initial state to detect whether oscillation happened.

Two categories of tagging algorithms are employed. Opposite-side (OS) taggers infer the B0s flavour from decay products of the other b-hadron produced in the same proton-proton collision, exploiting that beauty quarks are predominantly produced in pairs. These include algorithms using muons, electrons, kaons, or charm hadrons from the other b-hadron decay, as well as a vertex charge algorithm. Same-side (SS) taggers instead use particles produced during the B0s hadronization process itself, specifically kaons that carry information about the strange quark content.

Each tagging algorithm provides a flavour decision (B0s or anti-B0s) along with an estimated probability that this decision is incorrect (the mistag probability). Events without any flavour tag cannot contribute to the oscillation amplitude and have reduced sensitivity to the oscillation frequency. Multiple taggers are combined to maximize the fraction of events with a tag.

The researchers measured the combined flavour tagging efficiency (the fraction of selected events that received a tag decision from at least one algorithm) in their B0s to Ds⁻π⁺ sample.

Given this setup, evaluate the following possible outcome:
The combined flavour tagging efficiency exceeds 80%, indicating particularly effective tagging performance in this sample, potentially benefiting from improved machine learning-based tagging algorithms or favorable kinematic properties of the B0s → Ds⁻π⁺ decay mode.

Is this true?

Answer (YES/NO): YES